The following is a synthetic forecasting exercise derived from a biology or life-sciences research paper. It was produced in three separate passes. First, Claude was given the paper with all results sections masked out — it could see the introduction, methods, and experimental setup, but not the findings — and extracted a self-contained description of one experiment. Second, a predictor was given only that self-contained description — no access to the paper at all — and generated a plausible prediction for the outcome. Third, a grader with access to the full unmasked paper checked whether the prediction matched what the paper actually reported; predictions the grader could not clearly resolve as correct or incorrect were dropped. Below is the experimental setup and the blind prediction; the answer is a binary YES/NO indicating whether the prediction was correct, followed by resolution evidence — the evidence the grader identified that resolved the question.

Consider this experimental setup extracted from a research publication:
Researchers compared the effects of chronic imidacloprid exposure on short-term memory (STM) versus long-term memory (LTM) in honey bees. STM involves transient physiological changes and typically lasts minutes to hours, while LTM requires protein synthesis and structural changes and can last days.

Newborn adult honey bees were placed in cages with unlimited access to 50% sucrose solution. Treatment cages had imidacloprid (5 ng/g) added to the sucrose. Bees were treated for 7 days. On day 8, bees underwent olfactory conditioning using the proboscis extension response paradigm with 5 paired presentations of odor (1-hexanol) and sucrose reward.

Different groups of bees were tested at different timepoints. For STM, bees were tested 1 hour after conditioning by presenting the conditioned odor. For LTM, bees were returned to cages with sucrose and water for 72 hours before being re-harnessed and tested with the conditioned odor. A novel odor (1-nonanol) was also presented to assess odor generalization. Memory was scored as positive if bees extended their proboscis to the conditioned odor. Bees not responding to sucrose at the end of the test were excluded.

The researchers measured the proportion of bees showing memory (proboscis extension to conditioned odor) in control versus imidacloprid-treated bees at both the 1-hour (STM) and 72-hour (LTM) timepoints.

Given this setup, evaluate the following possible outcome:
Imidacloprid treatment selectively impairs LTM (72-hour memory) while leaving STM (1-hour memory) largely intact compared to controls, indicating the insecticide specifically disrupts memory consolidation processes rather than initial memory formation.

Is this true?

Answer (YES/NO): YES